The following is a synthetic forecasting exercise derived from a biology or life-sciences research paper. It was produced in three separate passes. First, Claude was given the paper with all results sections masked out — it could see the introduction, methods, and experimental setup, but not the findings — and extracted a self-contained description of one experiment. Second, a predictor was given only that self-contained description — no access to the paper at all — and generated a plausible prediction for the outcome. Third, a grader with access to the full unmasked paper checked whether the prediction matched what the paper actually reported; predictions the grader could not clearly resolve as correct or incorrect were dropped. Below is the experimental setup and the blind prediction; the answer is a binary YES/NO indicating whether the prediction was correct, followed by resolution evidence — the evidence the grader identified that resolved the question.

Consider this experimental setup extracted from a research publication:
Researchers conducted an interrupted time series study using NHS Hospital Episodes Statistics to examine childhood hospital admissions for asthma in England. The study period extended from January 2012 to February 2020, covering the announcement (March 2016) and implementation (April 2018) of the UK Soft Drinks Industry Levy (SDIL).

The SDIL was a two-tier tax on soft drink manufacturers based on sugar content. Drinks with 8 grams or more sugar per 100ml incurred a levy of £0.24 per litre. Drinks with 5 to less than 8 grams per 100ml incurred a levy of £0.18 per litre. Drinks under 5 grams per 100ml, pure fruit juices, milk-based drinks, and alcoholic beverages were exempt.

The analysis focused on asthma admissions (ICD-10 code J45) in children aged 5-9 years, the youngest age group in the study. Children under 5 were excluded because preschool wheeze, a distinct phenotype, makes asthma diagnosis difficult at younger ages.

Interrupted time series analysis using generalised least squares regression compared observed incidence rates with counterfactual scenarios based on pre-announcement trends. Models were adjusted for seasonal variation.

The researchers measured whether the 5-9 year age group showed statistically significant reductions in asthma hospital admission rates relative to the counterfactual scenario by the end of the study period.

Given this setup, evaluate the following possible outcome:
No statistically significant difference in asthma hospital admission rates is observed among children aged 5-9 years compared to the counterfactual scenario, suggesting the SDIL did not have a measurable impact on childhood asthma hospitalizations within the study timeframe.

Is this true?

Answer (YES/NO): NO